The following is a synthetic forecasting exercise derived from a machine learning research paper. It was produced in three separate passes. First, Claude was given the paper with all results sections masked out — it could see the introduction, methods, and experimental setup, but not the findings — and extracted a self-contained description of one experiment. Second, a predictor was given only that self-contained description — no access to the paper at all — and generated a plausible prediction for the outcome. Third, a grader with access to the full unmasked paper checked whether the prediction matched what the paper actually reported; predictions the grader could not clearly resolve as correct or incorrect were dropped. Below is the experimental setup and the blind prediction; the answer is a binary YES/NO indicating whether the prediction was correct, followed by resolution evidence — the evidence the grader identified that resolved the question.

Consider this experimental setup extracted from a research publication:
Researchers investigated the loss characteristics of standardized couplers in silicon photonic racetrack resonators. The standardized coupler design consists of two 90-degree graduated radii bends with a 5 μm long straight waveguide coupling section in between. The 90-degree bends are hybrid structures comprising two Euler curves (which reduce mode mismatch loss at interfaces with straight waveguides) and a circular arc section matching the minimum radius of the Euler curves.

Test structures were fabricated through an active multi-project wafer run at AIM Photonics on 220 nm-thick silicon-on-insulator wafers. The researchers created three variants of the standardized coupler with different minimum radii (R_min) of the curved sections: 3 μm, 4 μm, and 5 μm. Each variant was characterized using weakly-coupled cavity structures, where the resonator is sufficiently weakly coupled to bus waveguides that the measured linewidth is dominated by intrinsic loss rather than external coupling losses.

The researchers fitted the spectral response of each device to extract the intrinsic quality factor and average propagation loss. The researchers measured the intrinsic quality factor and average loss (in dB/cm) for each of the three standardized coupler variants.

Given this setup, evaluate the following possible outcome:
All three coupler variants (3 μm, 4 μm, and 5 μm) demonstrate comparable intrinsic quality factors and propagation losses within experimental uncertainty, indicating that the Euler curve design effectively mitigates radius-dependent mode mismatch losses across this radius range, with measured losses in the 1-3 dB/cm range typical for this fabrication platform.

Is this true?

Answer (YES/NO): NO